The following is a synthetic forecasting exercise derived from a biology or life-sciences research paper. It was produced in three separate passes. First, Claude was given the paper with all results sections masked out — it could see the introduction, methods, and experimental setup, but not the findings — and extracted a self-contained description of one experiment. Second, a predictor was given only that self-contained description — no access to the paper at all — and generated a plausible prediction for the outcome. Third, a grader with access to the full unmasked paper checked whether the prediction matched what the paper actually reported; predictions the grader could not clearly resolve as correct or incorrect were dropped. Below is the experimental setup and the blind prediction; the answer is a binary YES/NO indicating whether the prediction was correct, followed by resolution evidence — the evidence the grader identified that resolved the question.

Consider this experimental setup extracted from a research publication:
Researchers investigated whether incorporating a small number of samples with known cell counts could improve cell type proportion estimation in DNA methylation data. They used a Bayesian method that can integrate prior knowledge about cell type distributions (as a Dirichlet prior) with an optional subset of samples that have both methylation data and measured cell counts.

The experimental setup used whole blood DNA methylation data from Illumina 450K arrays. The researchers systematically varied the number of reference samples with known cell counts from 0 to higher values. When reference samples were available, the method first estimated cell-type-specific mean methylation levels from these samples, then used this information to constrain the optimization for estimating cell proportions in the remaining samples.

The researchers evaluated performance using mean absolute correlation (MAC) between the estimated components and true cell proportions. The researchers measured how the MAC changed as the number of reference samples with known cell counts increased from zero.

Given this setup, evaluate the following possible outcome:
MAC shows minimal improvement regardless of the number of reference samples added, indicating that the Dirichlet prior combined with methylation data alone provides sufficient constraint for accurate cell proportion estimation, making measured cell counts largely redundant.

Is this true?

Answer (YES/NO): NO